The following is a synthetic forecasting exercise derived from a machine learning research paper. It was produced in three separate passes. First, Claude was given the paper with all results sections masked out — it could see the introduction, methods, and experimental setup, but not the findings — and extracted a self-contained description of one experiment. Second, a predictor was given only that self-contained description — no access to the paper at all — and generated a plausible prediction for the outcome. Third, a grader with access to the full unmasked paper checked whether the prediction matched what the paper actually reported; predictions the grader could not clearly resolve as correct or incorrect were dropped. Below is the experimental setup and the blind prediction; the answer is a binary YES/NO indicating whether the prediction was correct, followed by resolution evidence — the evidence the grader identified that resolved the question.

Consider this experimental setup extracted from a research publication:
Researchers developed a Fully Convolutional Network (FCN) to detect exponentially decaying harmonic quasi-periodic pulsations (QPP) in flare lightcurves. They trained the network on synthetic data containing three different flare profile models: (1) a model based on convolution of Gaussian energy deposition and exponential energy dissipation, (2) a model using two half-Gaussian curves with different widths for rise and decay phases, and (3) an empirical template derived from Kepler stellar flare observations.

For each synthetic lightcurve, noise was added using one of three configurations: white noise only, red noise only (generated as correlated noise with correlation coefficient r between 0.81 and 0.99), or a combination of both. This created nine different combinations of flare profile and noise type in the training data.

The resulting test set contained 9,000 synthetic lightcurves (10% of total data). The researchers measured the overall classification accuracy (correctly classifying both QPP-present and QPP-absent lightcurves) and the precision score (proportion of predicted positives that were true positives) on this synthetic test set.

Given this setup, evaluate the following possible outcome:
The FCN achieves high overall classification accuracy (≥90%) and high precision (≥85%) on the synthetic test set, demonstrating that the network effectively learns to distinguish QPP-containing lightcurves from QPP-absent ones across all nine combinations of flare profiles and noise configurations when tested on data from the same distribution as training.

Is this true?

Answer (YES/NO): NO